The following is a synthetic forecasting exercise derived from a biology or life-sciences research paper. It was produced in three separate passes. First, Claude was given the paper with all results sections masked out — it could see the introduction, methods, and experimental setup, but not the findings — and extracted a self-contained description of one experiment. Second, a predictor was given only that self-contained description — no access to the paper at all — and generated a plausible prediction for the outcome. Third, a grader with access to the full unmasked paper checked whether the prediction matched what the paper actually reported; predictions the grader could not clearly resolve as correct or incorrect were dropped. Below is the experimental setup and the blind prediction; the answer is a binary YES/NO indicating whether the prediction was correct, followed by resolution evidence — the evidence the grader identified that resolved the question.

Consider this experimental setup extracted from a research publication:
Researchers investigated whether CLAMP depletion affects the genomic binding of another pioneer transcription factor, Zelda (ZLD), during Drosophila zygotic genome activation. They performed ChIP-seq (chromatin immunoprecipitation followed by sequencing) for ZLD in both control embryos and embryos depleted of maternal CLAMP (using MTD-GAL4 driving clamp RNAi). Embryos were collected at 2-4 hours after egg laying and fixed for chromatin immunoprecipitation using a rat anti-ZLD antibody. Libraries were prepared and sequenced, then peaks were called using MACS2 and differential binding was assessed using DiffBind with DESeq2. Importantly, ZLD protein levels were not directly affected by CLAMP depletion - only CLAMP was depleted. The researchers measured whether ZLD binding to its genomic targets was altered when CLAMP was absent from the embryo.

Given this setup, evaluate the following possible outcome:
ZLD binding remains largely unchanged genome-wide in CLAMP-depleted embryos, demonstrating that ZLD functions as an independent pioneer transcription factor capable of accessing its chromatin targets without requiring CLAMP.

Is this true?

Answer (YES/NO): NO